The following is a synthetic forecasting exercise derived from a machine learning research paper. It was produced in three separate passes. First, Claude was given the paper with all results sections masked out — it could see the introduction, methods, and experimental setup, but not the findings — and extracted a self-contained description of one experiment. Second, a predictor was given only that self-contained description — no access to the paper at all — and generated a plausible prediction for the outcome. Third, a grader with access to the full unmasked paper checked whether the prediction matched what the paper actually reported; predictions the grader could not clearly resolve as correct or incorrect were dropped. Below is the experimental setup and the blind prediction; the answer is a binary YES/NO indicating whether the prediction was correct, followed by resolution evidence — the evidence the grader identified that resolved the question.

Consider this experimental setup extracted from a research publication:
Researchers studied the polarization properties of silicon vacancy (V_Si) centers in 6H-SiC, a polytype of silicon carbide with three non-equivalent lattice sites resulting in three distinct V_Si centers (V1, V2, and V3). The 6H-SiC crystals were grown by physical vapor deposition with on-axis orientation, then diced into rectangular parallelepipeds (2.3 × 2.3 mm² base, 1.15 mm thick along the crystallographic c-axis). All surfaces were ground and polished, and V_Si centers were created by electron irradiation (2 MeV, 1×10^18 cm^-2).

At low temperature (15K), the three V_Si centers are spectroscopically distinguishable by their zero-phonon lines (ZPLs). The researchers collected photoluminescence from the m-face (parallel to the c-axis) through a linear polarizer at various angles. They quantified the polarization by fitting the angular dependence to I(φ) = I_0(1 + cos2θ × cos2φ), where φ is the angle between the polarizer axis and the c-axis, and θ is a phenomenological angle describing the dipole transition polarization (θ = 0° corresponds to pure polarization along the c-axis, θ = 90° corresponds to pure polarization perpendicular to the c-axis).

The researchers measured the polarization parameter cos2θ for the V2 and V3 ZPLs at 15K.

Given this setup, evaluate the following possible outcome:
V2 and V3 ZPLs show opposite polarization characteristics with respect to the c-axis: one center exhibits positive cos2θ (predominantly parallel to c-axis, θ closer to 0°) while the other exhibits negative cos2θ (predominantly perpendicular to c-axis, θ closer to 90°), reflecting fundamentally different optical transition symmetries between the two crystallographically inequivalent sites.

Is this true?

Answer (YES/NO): YES